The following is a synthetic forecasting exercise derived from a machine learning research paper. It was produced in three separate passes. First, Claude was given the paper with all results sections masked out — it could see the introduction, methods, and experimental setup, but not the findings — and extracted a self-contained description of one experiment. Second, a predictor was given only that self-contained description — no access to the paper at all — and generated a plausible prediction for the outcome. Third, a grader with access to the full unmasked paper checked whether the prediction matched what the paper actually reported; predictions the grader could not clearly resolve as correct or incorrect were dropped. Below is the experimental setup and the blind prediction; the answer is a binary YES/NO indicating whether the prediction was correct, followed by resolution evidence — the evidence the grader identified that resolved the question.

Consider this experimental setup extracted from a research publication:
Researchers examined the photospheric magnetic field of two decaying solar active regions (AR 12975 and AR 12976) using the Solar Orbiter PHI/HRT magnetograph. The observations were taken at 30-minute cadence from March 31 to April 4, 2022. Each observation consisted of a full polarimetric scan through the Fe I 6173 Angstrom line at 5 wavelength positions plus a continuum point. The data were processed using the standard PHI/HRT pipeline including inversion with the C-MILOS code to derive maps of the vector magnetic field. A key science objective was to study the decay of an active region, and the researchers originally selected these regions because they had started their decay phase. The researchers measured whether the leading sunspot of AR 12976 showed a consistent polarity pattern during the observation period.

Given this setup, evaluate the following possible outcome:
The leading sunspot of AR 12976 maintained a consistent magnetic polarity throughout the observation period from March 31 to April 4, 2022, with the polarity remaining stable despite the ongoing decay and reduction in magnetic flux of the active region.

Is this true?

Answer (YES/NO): YES